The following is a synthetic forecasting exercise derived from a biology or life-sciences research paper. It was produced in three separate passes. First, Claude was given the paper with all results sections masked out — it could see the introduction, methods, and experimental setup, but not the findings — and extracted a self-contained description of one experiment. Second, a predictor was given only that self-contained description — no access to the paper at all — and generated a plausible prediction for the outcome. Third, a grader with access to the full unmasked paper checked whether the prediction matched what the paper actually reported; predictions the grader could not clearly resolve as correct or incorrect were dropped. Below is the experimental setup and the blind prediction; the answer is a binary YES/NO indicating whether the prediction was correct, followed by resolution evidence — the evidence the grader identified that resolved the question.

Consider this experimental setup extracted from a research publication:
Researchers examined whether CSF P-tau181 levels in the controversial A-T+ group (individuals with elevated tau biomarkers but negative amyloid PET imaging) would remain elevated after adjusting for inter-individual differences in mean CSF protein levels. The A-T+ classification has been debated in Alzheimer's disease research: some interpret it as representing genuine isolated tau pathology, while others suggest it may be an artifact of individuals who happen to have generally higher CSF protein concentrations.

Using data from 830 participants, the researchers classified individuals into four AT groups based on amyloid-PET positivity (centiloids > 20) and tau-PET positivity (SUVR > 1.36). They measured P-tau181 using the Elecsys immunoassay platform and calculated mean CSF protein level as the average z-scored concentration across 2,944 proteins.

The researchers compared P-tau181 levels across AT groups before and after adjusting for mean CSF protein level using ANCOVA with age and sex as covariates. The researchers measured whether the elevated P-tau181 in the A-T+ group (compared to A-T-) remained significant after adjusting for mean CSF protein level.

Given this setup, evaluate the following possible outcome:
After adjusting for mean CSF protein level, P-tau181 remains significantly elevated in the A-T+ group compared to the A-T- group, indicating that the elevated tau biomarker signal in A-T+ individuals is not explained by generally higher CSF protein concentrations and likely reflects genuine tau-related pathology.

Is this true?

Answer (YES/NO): NO